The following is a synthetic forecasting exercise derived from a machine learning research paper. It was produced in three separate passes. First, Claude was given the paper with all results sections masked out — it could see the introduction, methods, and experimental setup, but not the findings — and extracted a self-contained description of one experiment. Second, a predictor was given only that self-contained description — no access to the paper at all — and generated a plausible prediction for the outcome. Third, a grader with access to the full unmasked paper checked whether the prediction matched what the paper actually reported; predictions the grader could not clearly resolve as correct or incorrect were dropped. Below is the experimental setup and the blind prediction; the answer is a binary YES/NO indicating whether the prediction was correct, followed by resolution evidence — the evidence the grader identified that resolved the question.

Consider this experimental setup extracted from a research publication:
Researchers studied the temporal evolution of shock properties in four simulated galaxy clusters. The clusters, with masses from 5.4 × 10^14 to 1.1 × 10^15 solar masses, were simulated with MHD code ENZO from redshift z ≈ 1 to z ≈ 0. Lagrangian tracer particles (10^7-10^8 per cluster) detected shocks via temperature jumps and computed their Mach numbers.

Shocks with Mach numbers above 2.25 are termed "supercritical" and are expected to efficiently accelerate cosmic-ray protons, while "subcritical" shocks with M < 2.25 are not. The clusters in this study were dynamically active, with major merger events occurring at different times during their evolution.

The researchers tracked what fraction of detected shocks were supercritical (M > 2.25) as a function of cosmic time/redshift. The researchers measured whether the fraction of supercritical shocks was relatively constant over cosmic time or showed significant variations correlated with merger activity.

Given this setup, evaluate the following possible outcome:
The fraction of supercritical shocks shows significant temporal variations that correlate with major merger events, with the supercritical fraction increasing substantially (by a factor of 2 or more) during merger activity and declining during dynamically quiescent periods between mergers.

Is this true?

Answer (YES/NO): NO